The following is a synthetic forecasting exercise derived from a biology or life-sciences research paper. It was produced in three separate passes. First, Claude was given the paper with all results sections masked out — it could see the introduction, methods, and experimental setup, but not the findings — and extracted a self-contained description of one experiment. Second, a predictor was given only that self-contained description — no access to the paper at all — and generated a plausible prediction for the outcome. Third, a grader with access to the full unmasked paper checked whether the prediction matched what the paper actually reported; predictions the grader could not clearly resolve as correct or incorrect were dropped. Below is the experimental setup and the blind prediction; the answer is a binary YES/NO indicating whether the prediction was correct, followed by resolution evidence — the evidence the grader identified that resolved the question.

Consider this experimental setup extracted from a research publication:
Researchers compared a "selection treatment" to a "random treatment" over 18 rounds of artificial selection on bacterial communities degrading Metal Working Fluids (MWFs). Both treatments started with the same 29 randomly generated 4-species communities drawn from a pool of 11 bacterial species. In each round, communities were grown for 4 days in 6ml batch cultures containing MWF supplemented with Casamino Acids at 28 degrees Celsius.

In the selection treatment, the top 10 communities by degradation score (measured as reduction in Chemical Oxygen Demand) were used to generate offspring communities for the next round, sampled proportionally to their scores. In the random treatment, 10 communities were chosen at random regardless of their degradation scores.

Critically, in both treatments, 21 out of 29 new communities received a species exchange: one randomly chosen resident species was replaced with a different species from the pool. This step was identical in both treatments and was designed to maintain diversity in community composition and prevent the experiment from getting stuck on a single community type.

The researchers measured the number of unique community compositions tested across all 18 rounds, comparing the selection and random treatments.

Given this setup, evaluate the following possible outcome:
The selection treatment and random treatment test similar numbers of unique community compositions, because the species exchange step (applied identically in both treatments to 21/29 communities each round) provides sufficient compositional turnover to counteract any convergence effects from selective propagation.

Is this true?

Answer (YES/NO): NO